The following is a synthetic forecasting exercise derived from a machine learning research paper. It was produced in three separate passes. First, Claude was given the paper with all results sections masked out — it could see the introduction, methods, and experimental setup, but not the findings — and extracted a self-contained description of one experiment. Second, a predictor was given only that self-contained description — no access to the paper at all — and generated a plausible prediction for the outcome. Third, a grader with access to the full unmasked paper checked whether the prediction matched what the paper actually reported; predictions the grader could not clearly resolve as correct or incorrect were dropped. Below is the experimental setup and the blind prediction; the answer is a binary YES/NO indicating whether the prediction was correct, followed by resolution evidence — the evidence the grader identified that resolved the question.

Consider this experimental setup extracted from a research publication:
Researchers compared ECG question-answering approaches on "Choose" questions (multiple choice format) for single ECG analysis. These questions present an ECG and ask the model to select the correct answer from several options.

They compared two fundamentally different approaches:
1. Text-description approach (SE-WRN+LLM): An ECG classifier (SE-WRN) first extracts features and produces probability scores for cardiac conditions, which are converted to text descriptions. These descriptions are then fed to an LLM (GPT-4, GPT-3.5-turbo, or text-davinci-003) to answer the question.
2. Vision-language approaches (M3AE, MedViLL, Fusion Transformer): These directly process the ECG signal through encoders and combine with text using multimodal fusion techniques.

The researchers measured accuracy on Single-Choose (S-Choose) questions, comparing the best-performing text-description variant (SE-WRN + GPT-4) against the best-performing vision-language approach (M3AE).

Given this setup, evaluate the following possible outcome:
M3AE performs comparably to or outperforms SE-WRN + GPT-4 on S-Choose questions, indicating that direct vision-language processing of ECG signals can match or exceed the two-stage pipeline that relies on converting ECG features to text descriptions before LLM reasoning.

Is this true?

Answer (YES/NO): YES